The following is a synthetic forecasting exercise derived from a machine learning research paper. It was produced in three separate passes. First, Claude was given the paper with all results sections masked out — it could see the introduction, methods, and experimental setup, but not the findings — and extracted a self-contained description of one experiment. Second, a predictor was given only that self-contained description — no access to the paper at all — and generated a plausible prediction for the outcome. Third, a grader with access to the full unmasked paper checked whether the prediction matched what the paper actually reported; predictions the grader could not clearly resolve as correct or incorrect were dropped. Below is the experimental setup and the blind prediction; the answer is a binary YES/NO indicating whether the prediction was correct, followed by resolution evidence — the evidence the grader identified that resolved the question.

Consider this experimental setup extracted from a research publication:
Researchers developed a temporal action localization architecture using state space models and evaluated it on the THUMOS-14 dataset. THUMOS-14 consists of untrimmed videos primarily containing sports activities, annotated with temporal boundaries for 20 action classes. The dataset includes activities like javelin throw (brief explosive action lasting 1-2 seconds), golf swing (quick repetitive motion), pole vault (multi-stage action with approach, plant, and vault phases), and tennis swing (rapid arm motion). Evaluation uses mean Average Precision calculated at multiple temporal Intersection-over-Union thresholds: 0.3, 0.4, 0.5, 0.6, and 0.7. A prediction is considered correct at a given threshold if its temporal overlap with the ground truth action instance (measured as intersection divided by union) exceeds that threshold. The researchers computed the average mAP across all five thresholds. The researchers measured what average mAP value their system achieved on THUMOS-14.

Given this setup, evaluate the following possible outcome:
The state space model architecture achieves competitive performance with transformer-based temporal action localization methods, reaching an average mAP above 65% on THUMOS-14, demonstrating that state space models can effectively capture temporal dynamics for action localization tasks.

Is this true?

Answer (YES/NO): YES